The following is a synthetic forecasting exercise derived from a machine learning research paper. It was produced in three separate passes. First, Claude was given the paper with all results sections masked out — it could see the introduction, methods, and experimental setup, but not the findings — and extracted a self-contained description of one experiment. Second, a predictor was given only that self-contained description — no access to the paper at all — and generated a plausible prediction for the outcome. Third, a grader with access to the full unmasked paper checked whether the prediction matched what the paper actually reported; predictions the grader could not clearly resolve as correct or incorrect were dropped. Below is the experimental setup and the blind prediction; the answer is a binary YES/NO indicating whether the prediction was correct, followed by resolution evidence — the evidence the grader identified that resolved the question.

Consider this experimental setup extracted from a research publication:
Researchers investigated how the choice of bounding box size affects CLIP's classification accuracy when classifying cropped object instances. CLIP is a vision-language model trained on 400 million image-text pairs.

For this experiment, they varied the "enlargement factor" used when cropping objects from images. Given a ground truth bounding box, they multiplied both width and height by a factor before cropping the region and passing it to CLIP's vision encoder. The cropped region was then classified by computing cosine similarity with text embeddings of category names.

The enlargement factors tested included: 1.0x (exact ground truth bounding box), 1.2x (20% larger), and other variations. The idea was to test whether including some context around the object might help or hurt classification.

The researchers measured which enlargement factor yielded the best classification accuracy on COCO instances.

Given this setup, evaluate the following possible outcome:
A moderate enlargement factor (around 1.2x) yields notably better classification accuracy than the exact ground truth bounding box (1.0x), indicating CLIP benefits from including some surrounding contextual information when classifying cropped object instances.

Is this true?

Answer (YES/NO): YES